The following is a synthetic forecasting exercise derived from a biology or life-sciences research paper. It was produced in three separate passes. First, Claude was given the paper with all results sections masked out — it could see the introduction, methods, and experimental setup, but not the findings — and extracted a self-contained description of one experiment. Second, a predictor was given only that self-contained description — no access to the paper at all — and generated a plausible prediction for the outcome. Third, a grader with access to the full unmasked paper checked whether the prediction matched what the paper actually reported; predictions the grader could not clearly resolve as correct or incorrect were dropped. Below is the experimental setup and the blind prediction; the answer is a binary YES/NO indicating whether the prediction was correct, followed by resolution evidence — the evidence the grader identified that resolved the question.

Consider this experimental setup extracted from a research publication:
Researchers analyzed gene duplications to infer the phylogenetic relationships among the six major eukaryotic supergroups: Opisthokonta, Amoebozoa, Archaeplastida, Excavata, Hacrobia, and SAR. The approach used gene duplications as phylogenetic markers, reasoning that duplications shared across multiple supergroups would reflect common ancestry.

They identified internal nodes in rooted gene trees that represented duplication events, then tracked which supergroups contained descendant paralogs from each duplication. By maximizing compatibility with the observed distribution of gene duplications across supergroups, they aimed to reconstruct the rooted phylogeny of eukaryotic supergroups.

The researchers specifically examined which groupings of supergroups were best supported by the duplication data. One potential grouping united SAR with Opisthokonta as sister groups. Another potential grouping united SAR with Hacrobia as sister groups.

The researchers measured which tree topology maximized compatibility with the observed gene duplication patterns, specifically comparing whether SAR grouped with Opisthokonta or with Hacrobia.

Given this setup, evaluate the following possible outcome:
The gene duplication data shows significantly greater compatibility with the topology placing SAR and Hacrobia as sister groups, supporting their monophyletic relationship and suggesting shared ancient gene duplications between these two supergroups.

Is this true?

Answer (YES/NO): YES